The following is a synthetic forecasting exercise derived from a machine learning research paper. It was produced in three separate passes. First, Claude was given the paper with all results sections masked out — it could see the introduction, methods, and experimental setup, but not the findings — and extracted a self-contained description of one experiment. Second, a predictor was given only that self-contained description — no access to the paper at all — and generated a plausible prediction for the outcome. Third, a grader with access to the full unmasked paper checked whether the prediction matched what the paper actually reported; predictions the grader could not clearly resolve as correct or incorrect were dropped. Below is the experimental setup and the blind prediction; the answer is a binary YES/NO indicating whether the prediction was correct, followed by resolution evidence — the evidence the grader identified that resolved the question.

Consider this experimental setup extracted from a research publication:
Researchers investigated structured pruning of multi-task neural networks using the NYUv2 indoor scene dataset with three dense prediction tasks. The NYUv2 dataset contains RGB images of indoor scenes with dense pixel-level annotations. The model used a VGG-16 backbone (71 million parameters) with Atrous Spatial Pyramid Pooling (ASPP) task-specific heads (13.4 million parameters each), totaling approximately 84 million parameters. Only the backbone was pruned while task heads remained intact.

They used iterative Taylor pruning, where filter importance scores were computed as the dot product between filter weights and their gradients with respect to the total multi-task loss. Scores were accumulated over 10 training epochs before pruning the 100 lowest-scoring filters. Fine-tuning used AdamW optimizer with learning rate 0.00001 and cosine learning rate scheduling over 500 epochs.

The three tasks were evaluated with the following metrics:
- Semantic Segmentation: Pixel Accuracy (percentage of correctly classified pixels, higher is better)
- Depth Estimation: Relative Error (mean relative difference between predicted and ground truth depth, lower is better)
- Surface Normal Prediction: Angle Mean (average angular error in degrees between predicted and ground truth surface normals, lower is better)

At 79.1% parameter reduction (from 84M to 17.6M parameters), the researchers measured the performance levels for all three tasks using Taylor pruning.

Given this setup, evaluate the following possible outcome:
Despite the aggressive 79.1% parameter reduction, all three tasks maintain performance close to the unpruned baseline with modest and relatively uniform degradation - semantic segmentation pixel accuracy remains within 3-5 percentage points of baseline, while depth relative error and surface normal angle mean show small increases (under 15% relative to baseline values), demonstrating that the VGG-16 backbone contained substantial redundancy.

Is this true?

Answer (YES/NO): NO